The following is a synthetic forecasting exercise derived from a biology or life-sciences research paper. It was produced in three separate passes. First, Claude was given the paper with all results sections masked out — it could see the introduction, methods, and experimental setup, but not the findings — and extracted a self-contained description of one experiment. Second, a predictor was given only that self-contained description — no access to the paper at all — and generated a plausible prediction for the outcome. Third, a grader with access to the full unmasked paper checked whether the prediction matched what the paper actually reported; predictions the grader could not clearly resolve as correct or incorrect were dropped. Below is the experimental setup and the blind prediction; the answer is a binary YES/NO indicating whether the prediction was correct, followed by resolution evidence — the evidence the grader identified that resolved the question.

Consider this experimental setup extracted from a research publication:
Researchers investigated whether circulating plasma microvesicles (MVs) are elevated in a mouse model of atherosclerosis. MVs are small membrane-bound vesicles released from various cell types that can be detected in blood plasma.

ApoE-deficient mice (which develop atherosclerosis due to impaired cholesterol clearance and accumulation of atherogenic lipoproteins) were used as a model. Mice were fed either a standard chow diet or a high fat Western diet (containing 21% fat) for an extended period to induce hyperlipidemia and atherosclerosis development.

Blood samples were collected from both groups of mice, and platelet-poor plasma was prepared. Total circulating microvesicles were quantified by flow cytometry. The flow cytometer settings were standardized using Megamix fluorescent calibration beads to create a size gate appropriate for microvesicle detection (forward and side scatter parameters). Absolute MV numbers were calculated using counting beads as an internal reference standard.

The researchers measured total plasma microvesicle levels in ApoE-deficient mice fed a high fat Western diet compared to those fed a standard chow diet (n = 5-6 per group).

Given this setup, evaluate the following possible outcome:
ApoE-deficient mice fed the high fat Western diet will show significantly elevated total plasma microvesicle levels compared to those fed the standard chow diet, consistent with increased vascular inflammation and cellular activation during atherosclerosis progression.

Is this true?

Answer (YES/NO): YES